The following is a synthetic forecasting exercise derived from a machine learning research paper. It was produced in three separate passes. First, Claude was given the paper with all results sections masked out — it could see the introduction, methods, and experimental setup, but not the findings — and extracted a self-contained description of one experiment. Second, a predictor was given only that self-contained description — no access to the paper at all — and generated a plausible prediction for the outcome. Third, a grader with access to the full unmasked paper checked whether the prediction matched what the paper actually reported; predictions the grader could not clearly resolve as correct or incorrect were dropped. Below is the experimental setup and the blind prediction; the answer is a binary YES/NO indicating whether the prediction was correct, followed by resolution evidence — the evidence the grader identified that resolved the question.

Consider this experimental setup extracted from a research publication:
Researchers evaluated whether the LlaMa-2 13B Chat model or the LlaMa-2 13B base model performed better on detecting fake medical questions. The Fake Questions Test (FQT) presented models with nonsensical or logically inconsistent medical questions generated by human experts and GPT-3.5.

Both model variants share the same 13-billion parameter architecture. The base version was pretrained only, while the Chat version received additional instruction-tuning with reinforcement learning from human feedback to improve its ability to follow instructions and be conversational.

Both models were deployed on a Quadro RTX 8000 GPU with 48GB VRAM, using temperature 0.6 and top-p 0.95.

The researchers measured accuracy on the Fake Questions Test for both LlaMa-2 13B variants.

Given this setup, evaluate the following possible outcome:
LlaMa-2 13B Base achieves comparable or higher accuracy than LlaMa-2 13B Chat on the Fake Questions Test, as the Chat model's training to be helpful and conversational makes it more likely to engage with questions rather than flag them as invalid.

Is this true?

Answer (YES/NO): YES